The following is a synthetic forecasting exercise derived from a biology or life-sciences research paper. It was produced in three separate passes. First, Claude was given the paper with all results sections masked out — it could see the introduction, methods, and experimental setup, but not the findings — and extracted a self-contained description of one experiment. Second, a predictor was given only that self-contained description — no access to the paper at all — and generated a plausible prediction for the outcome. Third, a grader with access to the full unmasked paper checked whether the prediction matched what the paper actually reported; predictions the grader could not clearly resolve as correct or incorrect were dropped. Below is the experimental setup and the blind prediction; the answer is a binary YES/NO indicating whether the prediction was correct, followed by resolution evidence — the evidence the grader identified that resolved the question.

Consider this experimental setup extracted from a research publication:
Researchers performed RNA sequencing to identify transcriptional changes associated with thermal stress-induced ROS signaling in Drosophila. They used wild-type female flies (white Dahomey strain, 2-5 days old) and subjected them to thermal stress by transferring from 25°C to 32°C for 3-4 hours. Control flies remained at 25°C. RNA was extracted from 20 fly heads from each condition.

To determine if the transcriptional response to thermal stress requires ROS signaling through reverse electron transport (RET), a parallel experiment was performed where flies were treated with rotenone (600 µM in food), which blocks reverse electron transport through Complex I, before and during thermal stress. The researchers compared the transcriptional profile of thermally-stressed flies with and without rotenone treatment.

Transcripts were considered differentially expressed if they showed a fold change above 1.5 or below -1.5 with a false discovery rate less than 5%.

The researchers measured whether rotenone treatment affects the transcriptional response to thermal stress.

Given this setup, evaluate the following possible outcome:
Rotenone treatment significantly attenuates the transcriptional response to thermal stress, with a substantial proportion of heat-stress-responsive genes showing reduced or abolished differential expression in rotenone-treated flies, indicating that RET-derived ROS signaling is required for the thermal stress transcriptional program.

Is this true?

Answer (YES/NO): NO